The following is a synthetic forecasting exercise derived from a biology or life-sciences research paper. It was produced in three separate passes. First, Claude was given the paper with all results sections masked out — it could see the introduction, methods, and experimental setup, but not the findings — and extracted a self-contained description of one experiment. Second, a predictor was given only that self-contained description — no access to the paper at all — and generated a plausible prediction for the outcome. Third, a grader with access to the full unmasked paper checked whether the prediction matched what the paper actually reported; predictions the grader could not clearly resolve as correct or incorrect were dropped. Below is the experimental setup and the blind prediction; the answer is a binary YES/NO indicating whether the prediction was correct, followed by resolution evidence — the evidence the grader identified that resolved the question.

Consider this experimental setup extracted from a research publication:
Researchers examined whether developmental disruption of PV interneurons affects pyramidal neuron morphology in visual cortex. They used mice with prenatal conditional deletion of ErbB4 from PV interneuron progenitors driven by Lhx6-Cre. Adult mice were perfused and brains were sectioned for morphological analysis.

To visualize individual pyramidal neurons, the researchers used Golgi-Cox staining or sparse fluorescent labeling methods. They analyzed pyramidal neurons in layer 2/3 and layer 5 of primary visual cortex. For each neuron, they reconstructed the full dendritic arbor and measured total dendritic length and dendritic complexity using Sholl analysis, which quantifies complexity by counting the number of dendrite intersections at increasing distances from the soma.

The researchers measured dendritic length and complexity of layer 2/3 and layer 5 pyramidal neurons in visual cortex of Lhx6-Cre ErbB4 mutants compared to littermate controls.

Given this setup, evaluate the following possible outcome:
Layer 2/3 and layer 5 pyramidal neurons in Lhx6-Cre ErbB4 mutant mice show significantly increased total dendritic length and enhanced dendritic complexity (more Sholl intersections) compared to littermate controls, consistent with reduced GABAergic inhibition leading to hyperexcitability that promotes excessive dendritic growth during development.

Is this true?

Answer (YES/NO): NO